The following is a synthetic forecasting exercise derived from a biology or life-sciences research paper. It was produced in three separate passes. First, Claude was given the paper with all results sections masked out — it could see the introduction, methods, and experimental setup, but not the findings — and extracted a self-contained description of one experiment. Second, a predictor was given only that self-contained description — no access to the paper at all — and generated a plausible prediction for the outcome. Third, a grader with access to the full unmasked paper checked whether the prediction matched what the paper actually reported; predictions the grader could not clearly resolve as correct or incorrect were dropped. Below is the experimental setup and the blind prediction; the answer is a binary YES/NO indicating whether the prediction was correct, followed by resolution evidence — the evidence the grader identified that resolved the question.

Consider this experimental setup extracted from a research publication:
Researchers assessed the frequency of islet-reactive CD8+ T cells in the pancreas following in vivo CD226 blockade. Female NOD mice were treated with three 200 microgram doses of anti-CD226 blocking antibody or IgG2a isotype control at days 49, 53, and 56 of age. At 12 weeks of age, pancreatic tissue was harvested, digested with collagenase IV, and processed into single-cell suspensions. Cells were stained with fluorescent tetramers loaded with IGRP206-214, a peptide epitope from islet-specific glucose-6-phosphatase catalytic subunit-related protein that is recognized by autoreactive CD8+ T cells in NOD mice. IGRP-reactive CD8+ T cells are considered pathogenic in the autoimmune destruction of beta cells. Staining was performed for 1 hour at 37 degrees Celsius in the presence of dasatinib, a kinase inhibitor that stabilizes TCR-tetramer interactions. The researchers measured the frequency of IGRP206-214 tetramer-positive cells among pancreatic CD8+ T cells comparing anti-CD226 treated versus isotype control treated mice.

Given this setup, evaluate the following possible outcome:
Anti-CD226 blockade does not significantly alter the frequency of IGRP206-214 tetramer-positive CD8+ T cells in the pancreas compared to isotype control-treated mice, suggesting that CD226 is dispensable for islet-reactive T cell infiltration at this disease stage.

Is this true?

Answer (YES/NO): NO